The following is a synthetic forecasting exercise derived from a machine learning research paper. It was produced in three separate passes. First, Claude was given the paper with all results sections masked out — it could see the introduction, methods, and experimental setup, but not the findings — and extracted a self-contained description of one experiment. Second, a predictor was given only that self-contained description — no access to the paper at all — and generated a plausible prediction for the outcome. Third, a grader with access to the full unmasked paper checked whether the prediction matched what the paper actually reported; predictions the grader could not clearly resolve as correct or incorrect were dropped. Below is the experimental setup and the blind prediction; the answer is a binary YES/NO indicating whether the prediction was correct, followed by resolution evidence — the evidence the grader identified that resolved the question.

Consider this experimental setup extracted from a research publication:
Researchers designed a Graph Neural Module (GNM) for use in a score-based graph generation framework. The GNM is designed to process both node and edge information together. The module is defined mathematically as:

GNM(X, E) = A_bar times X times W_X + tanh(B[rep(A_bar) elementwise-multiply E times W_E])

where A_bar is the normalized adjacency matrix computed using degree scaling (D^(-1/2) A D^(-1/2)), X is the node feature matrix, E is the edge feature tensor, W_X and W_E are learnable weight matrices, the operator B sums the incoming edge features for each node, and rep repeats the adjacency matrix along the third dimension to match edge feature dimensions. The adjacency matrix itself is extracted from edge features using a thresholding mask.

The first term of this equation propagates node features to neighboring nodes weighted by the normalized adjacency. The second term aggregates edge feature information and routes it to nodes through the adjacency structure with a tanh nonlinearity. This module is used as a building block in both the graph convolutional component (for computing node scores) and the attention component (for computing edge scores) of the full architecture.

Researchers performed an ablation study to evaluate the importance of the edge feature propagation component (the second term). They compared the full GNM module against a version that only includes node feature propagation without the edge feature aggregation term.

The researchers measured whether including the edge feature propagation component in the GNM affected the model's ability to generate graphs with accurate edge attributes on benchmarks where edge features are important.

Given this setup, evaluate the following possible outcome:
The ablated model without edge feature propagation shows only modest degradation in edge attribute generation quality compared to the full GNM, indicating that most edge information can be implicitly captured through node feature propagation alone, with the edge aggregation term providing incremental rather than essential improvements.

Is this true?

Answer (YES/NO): NO